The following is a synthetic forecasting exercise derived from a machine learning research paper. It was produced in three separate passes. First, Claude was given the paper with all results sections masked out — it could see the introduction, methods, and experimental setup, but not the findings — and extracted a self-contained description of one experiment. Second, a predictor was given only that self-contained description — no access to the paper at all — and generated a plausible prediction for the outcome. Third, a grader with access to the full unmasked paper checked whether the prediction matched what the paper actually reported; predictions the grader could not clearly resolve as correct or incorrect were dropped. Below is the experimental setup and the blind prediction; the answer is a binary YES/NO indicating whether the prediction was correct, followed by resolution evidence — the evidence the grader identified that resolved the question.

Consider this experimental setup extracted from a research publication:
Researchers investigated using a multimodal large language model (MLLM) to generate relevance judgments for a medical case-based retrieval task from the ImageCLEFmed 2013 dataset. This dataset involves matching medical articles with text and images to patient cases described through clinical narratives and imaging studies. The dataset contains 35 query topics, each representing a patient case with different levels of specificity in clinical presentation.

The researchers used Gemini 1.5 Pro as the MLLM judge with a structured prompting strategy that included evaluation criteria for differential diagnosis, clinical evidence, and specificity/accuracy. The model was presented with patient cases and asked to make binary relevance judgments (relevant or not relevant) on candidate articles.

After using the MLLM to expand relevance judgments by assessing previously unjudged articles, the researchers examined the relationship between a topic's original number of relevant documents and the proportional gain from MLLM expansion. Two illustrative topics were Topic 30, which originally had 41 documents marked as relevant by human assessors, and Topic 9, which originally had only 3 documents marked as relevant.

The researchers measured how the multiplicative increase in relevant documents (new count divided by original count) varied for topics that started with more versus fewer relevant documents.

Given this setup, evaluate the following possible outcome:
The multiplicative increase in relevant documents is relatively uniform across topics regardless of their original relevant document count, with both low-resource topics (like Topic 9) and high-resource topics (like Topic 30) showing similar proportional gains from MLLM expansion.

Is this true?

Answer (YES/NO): NO